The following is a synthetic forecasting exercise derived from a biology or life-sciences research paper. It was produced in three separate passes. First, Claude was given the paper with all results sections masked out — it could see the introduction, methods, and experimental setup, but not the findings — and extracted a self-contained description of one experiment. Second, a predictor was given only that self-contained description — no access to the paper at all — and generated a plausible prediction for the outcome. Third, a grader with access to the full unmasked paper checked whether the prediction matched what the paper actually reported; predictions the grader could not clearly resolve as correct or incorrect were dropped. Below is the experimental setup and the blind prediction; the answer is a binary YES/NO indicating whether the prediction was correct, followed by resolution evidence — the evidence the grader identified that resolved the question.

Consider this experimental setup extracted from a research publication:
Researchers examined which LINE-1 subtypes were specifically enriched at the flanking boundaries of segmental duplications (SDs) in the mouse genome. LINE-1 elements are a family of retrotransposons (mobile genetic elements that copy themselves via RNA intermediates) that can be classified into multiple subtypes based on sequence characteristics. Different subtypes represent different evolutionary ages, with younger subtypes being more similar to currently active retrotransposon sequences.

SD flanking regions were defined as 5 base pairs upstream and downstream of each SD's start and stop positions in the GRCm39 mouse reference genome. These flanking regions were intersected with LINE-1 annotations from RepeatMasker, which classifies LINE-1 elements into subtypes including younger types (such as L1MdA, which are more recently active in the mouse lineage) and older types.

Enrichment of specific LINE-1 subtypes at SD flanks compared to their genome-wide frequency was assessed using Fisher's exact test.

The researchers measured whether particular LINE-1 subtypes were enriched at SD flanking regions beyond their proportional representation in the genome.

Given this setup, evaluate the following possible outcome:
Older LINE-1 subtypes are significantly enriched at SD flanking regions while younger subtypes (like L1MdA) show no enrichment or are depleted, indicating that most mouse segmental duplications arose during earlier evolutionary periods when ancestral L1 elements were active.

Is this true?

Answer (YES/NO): NO